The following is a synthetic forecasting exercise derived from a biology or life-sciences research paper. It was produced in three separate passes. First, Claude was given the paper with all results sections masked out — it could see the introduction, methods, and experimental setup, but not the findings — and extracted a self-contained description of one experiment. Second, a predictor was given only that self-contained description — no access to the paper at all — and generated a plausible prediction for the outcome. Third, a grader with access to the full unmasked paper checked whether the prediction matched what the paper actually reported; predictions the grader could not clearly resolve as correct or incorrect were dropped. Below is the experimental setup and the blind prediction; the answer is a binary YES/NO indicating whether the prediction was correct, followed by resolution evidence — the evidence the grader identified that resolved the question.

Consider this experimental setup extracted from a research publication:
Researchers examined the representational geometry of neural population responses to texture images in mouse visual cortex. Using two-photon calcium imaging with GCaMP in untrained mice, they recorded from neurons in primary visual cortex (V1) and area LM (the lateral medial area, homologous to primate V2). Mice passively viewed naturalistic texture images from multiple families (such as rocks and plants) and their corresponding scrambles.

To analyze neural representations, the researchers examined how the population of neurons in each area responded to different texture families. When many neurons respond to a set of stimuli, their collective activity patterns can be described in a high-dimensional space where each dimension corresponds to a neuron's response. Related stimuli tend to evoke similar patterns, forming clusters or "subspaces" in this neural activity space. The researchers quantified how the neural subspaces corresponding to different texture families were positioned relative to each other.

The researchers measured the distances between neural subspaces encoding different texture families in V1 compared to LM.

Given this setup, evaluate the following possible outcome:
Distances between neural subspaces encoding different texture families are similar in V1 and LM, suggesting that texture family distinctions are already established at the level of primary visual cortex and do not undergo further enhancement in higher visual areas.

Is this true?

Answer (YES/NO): NO